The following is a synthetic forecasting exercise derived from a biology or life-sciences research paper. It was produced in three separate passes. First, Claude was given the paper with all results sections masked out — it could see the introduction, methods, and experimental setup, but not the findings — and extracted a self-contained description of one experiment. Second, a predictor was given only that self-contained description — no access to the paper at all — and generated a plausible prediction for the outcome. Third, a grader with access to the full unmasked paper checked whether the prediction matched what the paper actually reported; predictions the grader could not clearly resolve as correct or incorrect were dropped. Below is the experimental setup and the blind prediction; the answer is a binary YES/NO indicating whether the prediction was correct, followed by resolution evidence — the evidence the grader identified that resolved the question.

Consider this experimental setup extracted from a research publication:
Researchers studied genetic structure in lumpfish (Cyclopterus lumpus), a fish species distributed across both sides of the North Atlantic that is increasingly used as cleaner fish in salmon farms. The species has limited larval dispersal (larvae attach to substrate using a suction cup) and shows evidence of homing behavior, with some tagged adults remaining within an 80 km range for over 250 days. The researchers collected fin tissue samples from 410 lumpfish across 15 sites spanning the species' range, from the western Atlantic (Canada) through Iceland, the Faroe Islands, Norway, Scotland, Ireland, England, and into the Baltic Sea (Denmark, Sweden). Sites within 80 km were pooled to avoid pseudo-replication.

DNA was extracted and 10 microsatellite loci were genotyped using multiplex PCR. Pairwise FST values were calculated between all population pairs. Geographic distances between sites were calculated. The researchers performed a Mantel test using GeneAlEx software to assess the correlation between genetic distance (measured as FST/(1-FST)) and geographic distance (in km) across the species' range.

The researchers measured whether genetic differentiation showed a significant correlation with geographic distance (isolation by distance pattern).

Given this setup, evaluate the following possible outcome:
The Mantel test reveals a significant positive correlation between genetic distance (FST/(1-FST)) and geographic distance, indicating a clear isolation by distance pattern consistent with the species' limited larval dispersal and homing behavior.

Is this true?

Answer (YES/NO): NO